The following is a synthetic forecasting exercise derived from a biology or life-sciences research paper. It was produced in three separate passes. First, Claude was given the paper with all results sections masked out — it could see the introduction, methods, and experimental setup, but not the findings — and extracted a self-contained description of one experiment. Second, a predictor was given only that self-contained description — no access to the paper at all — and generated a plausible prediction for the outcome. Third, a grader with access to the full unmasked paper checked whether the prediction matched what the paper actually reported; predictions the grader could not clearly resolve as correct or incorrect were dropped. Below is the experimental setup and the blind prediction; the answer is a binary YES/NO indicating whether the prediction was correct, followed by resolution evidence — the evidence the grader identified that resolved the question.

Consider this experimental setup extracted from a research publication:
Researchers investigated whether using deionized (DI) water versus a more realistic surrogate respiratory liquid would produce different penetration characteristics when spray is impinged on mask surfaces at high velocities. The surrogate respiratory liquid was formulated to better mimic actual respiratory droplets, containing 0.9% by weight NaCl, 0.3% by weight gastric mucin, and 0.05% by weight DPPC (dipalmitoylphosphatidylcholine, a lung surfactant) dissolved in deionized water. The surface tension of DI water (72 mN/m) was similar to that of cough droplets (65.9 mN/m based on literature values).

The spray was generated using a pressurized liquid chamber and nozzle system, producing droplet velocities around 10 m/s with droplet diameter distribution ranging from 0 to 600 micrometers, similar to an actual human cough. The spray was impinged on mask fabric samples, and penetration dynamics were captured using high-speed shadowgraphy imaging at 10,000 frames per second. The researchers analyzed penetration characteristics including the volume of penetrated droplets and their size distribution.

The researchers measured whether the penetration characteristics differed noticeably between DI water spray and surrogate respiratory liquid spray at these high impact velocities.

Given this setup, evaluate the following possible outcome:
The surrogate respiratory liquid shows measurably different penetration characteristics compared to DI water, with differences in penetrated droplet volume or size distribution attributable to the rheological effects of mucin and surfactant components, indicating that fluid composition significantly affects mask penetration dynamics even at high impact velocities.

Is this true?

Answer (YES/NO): NO